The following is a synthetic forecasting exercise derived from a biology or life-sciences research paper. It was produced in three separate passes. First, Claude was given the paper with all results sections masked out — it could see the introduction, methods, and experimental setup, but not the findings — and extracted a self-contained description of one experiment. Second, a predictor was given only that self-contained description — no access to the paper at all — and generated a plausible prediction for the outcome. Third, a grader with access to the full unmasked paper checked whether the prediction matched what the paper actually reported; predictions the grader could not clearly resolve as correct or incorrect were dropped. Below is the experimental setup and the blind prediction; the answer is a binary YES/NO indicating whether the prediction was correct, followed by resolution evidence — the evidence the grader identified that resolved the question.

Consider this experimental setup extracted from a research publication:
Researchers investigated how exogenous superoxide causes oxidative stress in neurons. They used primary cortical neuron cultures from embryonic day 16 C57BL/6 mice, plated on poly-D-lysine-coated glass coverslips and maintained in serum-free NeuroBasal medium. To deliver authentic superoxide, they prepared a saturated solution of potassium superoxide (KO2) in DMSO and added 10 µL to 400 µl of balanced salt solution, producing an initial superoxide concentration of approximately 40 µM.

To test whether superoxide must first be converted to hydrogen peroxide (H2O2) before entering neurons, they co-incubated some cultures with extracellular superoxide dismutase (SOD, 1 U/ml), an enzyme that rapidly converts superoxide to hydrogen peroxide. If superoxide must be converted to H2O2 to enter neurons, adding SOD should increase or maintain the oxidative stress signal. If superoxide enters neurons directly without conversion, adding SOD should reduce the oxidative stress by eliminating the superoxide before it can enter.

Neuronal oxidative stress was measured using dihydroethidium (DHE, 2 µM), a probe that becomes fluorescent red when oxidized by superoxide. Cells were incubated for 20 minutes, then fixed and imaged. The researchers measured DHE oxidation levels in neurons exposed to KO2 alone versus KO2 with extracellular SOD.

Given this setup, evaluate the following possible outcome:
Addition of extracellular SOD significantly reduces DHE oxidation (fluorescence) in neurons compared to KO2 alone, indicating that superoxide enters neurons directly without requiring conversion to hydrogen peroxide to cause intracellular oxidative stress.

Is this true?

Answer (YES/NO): YES